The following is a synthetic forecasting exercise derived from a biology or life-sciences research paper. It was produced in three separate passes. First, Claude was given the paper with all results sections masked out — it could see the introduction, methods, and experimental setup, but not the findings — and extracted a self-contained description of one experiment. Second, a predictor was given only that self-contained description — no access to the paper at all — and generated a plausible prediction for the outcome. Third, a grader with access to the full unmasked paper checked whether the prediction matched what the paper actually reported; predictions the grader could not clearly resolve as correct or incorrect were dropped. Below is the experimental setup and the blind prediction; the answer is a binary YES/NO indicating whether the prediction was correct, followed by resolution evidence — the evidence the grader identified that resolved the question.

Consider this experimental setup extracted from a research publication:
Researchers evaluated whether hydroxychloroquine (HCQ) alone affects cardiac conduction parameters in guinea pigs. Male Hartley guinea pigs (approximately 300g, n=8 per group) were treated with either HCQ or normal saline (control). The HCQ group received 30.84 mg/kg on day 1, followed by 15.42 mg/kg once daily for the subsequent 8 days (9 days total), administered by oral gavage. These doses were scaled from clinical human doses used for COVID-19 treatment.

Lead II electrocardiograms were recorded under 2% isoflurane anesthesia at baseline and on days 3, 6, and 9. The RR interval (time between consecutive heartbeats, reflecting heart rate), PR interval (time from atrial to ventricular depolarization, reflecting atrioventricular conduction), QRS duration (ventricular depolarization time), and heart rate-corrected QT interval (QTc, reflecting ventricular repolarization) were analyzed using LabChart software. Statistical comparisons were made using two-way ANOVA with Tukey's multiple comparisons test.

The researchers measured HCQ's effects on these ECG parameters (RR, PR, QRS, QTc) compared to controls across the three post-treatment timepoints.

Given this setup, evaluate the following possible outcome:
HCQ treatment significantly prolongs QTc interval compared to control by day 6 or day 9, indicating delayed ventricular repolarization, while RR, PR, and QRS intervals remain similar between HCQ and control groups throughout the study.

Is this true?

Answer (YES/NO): NO